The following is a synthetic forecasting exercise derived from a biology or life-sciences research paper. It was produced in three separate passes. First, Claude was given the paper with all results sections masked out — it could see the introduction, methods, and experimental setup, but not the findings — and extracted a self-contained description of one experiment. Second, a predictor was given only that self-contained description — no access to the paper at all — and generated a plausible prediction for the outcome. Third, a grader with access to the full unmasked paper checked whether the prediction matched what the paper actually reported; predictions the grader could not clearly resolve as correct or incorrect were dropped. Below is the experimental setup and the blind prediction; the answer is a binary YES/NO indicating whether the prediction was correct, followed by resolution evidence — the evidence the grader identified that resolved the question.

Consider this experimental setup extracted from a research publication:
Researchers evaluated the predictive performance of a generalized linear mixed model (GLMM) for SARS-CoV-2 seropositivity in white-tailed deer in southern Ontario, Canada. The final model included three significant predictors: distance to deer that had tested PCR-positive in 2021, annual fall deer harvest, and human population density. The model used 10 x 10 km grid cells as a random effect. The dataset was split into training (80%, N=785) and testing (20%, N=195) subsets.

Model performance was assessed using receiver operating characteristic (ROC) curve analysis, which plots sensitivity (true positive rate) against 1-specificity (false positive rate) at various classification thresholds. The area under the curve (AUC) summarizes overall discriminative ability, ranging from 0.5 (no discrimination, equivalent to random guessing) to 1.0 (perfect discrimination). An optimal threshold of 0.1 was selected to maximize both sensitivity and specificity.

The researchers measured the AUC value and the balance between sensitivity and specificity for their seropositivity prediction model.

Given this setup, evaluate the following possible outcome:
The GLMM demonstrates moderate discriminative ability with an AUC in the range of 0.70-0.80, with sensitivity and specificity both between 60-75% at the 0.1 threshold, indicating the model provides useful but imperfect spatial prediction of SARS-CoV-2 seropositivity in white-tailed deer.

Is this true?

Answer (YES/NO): NO